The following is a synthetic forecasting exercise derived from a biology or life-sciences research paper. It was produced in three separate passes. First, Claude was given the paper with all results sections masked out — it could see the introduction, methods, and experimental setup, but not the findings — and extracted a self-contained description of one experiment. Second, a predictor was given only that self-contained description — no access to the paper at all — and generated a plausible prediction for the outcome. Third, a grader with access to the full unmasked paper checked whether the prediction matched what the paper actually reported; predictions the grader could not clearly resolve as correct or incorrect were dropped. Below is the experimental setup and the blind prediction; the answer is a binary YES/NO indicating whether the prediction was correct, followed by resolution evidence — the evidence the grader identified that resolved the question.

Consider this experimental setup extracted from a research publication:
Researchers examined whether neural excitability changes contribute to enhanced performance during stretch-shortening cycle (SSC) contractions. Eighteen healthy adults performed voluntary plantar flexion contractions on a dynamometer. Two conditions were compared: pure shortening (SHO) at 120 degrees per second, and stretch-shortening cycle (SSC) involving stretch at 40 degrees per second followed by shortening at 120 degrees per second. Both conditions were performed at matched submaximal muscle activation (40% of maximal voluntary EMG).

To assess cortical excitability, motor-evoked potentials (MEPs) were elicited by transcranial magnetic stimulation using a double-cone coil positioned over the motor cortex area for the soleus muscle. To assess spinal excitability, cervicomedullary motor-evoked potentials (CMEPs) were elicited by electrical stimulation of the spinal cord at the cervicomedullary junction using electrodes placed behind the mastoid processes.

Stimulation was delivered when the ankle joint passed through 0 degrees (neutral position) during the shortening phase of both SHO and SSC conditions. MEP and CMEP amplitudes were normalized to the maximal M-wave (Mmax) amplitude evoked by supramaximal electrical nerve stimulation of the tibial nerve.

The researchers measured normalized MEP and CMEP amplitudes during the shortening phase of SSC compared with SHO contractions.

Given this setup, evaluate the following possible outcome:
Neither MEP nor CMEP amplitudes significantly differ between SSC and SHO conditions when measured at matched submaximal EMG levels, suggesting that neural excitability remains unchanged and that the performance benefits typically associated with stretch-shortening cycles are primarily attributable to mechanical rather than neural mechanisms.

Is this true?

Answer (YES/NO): YES